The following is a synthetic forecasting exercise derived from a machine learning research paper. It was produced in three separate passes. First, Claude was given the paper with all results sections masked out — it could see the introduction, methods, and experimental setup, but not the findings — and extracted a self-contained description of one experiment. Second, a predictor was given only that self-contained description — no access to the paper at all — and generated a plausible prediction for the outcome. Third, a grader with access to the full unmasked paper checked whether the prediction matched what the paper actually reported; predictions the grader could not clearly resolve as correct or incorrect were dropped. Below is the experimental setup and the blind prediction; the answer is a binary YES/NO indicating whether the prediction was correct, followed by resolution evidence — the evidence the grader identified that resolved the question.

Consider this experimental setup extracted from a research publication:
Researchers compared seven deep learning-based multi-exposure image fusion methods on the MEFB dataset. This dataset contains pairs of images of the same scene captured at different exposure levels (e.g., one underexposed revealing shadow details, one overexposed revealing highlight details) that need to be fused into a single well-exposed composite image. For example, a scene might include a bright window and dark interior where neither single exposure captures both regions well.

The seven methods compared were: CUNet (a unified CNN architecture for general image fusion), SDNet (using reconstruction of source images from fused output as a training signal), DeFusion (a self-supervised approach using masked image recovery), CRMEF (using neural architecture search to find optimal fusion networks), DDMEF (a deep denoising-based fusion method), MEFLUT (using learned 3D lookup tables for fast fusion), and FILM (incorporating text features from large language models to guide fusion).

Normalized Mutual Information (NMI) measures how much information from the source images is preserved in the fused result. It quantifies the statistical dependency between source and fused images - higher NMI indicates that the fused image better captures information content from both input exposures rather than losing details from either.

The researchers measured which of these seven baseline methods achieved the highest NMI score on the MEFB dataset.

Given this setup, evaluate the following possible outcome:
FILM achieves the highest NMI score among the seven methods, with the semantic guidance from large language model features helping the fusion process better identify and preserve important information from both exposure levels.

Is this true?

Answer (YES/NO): YES